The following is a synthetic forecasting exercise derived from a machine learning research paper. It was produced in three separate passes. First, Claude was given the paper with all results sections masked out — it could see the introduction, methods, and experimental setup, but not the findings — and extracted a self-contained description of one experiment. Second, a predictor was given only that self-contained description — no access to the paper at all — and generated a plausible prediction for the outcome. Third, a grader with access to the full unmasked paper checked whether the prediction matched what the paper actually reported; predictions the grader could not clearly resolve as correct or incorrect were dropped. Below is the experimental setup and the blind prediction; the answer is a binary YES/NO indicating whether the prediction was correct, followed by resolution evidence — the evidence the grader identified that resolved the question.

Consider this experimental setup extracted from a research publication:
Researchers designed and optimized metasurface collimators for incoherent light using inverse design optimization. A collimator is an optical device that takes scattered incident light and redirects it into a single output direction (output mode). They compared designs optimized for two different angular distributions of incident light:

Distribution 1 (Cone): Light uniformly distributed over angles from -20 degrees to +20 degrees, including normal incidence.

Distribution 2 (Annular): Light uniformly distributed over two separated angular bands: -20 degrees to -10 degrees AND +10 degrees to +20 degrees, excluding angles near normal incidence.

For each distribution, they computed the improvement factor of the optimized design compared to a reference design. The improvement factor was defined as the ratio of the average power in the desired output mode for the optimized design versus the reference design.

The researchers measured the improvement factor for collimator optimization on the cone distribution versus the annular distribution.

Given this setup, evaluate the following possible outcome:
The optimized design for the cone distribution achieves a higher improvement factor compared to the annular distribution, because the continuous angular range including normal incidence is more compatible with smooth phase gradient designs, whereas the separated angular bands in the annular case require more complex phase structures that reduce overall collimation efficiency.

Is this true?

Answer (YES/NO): NO